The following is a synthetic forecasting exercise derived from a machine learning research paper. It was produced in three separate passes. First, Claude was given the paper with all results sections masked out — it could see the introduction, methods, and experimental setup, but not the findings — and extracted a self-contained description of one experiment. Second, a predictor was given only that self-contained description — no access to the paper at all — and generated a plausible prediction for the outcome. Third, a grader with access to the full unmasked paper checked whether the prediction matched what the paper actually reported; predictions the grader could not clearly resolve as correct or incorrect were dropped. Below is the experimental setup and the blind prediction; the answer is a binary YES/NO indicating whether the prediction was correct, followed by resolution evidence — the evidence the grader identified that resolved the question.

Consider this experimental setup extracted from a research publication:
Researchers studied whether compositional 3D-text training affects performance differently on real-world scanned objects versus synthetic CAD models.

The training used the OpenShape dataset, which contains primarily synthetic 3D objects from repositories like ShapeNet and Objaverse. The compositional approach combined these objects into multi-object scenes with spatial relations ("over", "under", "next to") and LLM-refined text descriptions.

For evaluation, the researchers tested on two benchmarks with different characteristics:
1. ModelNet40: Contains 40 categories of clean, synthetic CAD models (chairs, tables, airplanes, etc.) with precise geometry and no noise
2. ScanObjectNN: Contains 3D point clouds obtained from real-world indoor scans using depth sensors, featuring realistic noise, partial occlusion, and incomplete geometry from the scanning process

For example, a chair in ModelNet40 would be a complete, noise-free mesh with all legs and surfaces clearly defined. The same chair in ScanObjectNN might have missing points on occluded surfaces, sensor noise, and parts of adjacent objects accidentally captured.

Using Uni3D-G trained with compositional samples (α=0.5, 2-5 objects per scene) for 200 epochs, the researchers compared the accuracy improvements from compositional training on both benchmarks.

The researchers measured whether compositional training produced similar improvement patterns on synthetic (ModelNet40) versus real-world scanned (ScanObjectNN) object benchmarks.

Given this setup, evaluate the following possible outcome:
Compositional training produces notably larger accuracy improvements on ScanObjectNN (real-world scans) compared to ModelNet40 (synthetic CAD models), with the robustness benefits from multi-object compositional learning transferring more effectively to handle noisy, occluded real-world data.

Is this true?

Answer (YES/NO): NO